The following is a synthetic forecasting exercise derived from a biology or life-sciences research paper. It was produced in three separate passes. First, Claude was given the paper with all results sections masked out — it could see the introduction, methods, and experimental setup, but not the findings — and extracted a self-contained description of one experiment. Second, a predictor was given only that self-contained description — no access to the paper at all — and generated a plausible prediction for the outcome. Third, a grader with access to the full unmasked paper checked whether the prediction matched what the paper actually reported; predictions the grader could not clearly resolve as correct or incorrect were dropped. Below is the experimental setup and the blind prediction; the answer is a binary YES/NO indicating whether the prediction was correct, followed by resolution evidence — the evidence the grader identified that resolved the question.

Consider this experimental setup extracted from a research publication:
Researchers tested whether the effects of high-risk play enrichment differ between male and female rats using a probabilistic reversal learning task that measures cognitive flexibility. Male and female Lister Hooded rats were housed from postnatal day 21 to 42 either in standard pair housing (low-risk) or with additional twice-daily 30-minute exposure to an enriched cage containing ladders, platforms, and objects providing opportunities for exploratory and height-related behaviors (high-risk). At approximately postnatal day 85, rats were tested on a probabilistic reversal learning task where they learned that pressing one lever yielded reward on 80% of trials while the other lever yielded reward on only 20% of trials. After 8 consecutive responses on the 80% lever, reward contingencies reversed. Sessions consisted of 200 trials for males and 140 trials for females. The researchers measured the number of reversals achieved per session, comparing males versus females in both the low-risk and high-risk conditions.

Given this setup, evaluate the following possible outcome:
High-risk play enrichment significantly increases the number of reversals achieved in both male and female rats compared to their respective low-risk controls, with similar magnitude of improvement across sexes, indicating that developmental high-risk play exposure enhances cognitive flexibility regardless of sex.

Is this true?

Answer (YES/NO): NO